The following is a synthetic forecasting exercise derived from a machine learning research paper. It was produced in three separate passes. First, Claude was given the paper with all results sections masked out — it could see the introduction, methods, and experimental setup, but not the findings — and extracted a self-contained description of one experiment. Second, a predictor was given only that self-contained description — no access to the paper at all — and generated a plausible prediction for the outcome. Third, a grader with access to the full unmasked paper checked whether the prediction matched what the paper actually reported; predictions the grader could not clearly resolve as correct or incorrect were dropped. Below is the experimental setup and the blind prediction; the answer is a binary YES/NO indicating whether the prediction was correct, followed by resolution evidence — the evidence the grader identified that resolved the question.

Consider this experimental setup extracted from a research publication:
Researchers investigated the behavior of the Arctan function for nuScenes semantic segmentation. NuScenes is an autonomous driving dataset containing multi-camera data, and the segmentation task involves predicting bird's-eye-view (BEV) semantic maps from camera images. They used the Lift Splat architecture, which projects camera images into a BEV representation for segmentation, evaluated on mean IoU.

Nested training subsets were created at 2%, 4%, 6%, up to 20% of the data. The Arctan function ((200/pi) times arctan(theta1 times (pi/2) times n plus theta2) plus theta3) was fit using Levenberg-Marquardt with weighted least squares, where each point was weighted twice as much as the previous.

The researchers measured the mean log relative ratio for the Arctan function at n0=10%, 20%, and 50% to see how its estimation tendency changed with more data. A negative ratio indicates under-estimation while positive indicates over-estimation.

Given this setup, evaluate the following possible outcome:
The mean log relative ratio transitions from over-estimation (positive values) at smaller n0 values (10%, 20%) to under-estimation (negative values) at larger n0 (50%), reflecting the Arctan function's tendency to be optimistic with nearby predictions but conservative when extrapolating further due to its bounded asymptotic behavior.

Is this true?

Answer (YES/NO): NO